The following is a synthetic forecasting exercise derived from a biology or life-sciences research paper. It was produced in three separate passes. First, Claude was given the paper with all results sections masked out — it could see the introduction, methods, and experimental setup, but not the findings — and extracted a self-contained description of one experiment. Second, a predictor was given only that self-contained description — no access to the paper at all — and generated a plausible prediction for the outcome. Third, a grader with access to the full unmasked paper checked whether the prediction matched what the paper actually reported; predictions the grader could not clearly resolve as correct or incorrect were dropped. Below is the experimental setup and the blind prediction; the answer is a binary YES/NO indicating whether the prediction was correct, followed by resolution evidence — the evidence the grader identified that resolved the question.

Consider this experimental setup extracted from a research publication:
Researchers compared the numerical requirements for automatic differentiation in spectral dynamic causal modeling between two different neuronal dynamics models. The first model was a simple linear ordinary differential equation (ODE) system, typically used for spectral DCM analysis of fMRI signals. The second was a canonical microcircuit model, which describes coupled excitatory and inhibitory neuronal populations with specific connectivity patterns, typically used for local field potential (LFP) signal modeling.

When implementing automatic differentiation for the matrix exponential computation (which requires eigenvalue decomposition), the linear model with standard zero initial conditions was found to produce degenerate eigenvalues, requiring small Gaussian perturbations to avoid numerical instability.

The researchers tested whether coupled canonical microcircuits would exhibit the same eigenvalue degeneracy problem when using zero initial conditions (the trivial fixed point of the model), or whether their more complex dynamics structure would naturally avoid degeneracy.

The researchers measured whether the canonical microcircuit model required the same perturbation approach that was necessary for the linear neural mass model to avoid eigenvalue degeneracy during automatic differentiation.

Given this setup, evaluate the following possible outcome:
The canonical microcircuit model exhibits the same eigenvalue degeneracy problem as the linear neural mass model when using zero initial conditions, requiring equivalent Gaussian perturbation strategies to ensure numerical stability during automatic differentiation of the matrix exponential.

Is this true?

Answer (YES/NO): NO